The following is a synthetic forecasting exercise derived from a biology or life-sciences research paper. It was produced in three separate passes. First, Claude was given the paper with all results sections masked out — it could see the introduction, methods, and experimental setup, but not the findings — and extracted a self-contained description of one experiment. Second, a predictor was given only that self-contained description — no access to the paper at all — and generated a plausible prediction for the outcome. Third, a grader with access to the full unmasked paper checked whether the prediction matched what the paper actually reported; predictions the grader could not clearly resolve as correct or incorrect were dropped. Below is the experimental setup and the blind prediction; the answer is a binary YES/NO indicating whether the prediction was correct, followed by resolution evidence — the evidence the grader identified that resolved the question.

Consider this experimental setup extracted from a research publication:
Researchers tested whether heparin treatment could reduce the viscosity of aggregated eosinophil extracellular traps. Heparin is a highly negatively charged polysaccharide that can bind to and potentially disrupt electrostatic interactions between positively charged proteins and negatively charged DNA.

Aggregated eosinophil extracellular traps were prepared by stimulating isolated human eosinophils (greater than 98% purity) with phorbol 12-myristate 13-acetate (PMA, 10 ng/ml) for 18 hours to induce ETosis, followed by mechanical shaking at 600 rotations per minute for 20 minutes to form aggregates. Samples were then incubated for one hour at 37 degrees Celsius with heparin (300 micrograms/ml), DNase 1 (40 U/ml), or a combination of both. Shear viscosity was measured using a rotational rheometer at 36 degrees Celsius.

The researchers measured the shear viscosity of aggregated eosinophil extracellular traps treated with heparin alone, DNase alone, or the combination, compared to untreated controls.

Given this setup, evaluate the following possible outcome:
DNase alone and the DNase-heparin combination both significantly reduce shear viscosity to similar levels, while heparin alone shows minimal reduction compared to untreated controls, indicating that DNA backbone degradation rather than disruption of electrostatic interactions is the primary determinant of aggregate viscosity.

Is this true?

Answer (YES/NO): NO